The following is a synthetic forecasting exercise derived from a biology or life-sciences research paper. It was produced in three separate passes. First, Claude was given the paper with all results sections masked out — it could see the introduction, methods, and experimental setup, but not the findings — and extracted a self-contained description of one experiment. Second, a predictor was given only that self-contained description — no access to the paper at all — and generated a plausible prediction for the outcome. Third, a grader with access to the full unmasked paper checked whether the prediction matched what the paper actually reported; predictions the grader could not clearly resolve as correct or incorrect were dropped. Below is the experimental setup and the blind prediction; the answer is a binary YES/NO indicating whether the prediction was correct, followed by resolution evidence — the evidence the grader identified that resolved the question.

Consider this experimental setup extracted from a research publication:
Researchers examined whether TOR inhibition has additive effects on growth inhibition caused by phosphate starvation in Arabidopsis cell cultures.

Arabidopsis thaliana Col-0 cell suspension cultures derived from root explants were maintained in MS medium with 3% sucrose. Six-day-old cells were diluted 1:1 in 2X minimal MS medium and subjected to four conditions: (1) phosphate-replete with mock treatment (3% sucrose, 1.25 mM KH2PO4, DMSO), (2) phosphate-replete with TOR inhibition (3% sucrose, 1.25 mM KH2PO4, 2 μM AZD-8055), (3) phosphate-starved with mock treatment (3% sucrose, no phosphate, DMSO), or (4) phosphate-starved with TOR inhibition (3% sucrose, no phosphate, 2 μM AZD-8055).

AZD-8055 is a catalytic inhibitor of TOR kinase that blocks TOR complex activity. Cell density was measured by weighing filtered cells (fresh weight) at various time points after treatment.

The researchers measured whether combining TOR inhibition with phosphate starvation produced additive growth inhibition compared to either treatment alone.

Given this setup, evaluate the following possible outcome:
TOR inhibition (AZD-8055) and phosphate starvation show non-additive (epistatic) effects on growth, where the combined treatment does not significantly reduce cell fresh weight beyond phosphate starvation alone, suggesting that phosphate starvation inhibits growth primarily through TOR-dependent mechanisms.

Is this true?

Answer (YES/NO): YES